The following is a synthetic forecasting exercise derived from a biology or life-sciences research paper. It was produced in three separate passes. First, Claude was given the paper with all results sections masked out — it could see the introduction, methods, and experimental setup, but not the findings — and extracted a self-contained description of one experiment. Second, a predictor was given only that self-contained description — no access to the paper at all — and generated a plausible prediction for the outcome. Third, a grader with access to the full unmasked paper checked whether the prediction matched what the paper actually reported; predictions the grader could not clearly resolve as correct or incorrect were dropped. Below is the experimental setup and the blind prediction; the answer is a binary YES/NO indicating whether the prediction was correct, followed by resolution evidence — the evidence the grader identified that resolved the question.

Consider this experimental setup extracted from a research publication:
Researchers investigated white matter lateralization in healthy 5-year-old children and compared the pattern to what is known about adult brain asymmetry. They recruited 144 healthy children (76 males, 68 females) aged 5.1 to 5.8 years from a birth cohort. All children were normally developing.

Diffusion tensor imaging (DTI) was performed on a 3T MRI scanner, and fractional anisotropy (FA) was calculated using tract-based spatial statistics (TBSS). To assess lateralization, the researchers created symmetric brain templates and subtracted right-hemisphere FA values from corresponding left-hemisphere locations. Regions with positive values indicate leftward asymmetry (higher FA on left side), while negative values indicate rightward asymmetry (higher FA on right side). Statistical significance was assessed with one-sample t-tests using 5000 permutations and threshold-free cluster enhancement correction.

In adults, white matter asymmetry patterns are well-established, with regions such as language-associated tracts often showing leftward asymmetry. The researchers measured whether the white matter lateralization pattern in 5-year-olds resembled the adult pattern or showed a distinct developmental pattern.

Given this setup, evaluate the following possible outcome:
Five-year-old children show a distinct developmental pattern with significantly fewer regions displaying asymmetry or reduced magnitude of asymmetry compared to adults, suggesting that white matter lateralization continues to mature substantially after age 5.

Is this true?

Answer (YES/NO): NO